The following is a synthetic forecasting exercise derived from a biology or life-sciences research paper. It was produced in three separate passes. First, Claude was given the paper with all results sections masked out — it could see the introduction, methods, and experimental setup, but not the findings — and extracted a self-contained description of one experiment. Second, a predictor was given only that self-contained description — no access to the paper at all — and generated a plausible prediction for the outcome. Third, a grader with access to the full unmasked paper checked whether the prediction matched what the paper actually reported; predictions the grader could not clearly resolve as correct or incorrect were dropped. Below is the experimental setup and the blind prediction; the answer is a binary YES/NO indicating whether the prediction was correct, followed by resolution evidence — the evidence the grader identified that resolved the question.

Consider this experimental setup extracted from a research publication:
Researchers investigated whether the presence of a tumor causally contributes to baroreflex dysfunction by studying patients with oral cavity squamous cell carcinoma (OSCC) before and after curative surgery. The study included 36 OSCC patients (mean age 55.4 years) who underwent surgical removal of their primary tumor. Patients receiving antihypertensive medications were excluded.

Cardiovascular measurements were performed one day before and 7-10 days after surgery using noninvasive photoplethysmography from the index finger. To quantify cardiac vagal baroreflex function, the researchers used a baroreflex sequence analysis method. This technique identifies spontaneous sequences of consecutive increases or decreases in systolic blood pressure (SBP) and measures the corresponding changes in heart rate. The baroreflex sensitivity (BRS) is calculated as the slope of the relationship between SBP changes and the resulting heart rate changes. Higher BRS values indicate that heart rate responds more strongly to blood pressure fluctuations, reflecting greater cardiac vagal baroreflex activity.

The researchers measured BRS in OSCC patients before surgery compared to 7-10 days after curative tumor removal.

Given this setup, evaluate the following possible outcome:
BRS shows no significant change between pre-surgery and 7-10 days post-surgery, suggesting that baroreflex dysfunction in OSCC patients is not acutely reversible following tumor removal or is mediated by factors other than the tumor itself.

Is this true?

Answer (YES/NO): NO